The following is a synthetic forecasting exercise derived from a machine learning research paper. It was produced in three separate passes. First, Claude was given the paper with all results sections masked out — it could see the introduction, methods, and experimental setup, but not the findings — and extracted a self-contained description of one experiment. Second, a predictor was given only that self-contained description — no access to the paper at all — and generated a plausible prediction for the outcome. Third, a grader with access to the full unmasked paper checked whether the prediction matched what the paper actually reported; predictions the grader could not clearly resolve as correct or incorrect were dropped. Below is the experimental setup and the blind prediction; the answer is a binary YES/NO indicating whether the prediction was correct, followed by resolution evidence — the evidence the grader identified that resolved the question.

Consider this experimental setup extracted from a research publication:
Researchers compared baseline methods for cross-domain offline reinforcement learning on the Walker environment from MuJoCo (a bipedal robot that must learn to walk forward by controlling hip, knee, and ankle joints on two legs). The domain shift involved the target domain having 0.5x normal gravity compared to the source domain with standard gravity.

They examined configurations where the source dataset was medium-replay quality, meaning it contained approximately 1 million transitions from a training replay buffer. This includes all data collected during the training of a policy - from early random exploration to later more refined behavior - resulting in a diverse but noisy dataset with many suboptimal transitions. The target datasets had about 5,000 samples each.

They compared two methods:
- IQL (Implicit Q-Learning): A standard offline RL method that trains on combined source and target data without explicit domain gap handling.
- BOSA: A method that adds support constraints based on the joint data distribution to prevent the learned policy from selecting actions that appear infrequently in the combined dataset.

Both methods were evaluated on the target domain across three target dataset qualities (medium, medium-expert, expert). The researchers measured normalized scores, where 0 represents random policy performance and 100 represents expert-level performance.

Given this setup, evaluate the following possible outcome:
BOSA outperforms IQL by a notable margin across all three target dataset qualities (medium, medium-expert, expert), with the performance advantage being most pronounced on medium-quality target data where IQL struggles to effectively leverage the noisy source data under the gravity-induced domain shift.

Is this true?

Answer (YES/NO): NO